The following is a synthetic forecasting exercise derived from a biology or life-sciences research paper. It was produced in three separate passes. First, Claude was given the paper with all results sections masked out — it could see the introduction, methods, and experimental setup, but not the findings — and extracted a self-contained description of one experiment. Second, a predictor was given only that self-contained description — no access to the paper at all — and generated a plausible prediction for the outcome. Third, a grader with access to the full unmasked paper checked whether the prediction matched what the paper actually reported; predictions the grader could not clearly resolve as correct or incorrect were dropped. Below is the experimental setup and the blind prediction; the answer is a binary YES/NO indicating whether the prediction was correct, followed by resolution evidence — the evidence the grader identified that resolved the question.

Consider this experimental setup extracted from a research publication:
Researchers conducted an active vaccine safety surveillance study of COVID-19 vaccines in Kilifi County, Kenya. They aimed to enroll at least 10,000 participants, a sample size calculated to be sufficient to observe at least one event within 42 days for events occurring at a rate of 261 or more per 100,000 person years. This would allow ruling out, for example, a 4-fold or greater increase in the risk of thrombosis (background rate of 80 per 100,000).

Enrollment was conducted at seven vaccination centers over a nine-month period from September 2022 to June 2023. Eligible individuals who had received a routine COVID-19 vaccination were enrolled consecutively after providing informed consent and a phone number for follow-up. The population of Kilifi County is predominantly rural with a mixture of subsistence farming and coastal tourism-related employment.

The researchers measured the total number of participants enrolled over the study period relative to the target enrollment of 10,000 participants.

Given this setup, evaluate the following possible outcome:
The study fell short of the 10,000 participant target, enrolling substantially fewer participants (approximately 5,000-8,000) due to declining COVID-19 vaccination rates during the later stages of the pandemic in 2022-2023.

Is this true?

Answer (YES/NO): NO